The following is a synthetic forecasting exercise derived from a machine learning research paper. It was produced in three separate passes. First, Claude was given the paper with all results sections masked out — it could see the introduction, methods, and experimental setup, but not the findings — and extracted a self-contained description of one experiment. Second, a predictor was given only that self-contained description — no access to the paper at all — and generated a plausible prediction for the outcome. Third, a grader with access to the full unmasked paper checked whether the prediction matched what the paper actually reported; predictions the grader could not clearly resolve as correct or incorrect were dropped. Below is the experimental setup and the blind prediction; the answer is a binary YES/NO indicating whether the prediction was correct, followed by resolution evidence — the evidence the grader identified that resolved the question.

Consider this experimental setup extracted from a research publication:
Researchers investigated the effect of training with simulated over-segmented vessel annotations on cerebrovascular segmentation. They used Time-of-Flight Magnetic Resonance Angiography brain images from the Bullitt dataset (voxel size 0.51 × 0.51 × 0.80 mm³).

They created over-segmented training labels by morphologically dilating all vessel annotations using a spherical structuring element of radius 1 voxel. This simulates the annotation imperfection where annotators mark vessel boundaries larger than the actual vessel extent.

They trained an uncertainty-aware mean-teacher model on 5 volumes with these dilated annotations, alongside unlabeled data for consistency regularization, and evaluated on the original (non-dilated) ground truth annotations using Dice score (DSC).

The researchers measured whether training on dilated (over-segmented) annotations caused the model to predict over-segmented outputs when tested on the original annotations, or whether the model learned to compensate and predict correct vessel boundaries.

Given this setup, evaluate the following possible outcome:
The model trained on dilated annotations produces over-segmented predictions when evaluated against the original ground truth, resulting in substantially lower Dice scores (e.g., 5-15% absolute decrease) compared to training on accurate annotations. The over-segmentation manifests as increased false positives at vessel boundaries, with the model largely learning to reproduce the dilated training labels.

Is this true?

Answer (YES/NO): YES